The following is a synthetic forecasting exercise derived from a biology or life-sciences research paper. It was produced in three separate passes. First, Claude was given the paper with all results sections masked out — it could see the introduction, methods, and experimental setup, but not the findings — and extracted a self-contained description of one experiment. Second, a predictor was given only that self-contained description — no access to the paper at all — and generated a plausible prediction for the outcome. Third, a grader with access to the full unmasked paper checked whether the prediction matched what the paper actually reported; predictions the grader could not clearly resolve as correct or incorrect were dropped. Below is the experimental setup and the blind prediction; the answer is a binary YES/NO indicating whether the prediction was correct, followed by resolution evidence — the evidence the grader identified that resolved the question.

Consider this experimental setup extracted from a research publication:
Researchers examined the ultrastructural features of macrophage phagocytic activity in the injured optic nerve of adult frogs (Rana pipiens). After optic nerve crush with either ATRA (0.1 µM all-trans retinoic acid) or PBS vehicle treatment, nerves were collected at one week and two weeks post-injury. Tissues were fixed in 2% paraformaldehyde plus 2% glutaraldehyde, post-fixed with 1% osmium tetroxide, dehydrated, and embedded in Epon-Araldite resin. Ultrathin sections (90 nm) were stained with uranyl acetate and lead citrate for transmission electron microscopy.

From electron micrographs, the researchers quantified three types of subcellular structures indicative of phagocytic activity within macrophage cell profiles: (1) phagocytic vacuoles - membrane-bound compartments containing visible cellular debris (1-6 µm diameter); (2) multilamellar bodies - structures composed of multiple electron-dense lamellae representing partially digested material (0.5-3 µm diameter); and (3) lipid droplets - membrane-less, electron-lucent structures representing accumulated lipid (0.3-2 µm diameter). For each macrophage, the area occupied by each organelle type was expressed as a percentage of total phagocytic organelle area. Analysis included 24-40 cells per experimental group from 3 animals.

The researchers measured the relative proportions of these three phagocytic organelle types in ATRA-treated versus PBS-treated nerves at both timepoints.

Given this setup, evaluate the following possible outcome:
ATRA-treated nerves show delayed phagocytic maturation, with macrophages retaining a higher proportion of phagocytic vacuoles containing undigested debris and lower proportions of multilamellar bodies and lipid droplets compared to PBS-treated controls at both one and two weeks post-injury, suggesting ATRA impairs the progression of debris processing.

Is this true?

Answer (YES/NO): NO